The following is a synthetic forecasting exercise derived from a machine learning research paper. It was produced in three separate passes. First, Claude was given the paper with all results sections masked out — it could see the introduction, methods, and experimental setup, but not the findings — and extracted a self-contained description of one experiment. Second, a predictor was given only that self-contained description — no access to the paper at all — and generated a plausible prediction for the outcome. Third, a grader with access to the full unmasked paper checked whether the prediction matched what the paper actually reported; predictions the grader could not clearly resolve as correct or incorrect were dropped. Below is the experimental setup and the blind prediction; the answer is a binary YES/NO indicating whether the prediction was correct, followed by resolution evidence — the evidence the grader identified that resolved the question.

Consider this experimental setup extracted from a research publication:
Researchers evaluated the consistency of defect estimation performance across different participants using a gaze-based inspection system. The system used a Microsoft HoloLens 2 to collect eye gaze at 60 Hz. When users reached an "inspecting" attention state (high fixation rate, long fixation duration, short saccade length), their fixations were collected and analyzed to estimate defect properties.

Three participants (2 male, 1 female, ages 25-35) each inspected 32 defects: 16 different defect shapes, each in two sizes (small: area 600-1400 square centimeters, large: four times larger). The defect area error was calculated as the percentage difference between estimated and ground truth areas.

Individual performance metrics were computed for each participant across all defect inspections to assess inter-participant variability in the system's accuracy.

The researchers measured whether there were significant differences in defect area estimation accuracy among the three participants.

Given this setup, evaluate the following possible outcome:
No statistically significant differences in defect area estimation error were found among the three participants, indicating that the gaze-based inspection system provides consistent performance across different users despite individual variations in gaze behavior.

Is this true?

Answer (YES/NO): YES